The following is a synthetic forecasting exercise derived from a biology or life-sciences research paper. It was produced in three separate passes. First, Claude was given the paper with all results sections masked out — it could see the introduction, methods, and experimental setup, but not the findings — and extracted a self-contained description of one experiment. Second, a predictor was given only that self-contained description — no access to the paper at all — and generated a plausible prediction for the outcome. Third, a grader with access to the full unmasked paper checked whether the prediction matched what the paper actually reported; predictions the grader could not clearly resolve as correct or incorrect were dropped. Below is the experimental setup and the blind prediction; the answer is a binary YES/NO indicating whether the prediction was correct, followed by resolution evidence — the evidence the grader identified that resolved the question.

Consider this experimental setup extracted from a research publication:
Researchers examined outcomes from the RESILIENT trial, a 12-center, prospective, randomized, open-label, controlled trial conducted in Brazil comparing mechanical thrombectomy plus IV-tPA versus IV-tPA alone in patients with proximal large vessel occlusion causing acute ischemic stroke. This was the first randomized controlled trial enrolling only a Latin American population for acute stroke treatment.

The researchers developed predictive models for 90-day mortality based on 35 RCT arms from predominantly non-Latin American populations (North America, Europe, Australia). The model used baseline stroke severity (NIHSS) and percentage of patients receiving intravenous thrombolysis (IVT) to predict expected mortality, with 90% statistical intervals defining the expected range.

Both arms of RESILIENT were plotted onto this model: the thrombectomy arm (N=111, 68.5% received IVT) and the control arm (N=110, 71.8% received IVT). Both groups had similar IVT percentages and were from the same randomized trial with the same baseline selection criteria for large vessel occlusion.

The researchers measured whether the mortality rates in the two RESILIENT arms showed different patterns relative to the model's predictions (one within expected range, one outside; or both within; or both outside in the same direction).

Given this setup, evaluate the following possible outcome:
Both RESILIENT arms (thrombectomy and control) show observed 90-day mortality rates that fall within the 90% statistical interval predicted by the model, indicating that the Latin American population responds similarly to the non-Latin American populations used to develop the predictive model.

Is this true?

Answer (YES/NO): NO